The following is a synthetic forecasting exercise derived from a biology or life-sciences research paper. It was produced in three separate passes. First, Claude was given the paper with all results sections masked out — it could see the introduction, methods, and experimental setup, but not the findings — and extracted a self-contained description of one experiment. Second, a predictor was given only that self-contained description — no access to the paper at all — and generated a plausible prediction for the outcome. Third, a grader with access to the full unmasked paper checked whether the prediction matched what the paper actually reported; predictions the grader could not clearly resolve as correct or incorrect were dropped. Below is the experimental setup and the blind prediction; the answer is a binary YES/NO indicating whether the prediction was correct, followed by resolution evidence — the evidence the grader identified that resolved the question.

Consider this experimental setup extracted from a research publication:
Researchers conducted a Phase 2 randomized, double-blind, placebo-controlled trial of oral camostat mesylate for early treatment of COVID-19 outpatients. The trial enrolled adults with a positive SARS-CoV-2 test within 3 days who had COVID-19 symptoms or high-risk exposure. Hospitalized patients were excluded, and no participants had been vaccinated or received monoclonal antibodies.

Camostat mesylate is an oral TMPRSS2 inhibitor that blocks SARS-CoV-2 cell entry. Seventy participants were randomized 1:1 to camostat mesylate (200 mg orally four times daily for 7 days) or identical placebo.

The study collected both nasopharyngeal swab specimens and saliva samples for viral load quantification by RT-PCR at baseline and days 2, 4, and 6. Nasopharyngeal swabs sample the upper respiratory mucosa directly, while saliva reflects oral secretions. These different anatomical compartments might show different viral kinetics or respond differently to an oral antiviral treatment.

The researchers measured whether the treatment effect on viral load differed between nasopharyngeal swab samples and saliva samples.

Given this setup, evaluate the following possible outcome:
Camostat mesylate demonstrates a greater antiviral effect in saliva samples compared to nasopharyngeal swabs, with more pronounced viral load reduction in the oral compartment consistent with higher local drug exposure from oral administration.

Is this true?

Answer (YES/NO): NO